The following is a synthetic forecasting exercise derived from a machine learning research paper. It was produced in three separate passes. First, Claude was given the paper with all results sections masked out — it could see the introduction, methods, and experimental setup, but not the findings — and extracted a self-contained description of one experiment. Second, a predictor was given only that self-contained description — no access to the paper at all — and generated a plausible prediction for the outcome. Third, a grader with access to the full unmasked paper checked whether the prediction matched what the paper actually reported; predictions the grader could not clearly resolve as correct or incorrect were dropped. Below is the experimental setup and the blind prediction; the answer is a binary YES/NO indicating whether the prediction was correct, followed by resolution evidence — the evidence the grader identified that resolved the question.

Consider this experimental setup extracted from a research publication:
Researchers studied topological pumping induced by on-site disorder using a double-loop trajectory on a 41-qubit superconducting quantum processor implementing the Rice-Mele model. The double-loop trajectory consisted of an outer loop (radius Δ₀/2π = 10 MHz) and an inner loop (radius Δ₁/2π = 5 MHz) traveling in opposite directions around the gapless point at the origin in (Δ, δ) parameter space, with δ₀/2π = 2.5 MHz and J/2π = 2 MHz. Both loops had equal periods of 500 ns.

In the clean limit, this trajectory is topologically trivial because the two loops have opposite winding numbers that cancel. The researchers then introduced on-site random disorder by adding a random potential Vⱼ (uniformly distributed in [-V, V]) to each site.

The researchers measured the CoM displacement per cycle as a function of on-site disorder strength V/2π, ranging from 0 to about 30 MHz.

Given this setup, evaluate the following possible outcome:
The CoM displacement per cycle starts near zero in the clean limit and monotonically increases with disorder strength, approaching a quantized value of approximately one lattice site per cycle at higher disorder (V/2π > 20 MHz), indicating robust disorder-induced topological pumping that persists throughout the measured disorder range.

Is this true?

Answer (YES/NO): NO